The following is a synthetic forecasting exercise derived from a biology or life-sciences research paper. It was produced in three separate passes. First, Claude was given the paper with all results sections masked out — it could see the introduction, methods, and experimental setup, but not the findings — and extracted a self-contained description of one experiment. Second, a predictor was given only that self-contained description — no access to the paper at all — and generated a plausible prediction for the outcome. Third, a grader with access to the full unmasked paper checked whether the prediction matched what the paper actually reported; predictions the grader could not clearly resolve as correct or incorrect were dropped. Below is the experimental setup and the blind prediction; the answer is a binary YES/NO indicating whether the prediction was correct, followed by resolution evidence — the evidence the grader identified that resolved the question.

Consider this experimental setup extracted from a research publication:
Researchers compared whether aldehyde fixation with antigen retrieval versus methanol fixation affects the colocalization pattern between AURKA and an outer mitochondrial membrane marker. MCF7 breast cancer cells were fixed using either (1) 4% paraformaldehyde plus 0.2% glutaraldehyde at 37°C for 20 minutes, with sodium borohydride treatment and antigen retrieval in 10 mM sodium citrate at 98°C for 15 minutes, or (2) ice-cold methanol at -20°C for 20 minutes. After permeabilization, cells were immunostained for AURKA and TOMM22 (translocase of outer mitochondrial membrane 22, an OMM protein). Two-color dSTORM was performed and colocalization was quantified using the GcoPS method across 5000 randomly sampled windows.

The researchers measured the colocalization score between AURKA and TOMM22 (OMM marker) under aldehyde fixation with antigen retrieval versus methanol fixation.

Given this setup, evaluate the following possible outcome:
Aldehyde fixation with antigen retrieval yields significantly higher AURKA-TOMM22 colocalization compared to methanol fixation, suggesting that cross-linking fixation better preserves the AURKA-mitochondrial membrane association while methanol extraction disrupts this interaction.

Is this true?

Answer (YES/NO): NO